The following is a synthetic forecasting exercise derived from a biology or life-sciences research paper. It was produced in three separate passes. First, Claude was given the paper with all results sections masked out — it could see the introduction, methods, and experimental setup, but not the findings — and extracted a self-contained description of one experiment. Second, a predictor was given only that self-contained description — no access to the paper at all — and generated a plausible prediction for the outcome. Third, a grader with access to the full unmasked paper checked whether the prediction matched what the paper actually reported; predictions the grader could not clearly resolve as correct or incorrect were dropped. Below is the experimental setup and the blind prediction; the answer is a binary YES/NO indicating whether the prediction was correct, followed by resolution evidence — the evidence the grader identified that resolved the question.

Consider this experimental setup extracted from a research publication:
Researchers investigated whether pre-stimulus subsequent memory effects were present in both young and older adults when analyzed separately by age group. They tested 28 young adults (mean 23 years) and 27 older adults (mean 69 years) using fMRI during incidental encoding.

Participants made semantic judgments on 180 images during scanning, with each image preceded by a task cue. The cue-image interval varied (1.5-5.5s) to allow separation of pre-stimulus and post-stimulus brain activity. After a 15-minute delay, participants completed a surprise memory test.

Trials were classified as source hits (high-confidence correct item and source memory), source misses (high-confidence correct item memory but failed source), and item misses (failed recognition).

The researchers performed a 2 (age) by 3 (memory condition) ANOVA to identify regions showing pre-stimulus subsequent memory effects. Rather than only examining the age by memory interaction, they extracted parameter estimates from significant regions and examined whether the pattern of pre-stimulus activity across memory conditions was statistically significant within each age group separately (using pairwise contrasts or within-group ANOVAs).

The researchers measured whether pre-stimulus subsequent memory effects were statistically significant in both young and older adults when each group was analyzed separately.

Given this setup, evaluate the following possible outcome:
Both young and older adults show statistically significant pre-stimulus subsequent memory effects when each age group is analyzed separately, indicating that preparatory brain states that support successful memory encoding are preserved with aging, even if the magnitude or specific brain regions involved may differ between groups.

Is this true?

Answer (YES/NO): YES